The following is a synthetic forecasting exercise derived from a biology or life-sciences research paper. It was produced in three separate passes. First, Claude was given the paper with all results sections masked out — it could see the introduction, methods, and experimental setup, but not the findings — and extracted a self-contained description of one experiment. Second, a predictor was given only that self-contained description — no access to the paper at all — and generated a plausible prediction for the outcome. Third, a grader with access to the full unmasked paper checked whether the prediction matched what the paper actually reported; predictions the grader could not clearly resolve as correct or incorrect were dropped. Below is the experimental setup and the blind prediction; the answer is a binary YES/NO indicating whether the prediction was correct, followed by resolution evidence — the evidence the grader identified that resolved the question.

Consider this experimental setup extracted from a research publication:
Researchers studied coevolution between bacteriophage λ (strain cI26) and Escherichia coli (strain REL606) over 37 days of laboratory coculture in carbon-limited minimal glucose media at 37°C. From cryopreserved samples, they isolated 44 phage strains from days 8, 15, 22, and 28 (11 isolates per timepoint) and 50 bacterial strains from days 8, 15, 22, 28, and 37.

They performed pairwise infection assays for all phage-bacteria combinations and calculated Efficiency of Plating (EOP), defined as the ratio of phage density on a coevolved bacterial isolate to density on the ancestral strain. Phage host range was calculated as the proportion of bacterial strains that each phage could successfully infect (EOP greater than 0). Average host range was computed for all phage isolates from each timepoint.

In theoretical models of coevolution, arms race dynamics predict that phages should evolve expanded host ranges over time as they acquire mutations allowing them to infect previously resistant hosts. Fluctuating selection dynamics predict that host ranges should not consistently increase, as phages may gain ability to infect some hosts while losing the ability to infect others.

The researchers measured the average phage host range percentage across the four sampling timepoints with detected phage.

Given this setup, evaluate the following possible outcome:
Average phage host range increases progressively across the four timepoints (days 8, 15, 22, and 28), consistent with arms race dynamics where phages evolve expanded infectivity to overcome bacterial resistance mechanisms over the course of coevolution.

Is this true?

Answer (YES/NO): YES